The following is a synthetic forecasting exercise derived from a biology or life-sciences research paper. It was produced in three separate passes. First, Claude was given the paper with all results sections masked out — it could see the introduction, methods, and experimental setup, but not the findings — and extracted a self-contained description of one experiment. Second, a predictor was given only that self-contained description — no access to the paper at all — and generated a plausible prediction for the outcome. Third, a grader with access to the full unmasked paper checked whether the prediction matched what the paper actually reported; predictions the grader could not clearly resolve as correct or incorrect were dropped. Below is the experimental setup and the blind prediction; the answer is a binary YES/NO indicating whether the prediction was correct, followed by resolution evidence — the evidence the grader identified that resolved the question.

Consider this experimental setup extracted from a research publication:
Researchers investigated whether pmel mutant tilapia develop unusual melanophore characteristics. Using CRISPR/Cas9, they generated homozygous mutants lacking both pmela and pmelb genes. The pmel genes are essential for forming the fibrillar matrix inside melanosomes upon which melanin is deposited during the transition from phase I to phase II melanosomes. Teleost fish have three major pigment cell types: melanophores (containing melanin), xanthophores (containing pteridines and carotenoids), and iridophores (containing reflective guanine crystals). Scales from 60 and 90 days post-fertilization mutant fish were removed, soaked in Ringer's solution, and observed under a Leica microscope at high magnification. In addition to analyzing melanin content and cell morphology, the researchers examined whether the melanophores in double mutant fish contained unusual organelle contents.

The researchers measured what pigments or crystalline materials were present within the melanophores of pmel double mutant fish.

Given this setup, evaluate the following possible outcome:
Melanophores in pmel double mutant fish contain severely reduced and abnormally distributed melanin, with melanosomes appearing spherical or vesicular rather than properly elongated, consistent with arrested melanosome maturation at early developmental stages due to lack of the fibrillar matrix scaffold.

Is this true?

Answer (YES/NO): NO